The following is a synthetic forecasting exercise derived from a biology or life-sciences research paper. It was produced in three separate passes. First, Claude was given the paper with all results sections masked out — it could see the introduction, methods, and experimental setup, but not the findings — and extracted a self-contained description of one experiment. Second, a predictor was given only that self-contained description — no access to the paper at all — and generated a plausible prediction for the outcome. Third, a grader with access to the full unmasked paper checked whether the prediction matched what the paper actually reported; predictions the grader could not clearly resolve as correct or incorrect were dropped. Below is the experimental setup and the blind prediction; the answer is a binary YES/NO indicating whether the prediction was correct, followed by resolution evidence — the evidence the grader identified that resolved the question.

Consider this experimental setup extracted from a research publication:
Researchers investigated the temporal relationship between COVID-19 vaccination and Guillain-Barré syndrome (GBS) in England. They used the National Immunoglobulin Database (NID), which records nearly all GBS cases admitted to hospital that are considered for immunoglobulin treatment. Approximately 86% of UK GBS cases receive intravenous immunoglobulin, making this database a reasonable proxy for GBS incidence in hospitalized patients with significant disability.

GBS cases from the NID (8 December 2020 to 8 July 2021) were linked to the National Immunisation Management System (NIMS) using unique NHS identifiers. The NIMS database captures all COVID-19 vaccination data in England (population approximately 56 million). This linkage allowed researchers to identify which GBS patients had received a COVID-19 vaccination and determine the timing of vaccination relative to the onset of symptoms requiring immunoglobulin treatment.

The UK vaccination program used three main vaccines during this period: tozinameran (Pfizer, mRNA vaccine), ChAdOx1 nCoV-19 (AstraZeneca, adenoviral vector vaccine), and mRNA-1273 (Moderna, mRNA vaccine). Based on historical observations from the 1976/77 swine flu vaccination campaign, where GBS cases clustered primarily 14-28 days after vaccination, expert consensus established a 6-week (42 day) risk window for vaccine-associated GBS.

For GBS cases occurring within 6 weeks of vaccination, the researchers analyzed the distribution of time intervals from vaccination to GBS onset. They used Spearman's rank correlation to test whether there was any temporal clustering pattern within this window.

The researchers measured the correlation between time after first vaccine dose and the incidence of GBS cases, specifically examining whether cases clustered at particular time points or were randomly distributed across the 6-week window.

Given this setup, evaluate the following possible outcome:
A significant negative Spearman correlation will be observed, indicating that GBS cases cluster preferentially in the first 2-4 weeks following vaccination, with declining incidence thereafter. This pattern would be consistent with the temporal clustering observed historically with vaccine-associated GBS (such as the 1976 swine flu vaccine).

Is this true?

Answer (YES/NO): NO